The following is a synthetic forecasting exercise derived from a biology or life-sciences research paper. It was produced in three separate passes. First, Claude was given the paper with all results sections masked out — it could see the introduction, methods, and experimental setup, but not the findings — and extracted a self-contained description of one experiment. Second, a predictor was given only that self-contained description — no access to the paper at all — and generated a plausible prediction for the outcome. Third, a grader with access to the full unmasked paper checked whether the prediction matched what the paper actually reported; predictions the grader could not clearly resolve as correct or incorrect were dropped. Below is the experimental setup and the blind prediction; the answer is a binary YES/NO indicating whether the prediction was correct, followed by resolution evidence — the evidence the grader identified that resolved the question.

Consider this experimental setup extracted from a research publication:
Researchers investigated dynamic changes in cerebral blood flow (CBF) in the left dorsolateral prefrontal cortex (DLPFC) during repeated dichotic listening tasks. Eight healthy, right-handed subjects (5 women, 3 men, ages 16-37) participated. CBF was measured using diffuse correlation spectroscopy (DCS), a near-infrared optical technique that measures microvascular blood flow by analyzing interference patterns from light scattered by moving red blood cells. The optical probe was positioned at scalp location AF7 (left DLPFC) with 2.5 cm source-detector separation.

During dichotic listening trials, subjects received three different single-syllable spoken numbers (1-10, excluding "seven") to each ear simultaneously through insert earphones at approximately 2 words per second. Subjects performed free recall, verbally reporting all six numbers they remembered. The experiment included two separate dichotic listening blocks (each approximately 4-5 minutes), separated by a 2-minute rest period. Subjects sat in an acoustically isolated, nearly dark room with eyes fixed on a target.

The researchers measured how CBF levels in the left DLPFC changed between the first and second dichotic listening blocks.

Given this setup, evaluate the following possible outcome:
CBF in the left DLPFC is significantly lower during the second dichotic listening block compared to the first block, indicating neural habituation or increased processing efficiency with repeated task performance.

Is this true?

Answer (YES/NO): NO